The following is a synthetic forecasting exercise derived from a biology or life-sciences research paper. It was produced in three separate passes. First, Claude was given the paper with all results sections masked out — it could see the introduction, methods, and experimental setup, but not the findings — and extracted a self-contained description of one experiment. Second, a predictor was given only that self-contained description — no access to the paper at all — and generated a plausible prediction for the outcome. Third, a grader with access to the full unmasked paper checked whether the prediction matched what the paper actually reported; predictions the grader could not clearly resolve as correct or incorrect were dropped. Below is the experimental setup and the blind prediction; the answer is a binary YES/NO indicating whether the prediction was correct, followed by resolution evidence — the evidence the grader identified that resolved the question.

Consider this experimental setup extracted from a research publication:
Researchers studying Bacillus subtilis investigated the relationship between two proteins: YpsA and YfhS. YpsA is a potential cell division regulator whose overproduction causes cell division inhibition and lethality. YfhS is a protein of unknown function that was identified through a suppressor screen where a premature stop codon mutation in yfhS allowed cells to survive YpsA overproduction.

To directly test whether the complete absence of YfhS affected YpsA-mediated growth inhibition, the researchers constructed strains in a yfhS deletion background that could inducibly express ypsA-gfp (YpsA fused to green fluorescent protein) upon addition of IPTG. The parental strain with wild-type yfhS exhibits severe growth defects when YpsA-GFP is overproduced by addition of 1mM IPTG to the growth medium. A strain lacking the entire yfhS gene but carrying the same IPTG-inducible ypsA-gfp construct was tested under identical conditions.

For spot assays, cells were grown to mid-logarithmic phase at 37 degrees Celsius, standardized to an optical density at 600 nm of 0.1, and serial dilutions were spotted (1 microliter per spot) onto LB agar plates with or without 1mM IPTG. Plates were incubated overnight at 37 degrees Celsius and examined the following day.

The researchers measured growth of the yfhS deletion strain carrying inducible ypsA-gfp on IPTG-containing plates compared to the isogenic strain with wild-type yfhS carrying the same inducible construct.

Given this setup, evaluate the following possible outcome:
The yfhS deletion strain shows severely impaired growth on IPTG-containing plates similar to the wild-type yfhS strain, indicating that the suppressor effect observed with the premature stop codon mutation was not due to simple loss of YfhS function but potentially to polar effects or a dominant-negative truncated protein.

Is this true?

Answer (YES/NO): NO